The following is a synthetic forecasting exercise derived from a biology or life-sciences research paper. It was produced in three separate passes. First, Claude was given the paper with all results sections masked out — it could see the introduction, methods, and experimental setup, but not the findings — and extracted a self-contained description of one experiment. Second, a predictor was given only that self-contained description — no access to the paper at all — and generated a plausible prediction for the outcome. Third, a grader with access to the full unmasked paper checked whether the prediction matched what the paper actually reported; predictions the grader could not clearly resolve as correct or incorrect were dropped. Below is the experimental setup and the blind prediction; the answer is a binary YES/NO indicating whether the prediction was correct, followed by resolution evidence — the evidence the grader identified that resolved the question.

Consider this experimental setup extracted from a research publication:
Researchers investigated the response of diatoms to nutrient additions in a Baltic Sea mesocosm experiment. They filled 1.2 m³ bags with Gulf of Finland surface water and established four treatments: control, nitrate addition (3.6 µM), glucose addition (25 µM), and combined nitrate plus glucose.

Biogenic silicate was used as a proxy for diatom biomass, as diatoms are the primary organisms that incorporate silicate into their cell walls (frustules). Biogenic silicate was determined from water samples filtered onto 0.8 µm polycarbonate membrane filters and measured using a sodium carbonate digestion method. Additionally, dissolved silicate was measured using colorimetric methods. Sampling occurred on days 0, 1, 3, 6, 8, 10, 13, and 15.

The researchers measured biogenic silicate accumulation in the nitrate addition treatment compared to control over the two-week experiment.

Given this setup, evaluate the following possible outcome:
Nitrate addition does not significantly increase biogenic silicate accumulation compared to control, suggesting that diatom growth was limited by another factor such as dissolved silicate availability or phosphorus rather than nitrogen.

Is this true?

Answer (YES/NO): YES